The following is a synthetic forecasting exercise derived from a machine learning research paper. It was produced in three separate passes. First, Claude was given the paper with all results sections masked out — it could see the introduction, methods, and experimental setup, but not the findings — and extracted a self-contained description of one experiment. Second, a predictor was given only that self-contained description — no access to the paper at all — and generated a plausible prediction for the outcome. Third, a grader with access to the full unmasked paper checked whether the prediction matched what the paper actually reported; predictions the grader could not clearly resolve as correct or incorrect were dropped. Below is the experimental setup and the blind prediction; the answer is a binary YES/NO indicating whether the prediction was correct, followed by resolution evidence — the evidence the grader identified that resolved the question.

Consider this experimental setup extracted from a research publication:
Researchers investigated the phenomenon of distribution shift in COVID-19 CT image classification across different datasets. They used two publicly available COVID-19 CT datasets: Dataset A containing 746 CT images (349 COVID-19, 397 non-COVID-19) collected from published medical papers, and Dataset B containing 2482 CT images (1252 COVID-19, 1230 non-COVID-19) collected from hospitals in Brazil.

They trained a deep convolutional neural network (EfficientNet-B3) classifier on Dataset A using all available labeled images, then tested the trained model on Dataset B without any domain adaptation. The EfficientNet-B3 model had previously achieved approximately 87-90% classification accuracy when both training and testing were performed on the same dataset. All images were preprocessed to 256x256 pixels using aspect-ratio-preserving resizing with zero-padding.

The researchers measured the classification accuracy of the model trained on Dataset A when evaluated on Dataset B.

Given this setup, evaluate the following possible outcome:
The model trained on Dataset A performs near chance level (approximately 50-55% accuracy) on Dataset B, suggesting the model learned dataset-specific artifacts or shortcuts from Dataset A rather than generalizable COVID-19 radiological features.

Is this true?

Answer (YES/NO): NO